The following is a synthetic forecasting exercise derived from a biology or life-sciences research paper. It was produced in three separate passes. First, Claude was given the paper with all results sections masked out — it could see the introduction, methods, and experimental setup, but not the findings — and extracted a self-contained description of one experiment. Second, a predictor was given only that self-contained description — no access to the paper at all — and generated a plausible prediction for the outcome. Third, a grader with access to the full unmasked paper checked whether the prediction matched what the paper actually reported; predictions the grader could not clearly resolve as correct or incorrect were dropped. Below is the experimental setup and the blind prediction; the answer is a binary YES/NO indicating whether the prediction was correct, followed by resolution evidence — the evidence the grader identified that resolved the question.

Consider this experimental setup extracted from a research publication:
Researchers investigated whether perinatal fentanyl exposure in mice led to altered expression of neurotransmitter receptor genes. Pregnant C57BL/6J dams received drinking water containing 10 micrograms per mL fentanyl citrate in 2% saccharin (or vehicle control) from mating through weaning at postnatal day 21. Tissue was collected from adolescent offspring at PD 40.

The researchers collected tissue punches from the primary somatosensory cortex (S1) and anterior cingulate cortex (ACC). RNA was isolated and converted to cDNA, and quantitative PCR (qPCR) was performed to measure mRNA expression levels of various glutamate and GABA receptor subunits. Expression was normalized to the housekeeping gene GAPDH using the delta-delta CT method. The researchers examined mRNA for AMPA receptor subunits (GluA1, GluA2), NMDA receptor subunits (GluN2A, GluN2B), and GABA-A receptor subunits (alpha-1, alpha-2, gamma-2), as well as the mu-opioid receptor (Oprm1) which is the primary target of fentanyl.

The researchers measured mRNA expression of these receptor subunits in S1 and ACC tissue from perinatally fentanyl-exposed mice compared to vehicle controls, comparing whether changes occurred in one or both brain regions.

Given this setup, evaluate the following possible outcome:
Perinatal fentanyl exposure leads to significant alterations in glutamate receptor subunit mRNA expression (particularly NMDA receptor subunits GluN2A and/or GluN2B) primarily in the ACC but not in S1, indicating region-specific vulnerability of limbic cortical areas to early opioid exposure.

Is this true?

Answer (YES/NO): NO